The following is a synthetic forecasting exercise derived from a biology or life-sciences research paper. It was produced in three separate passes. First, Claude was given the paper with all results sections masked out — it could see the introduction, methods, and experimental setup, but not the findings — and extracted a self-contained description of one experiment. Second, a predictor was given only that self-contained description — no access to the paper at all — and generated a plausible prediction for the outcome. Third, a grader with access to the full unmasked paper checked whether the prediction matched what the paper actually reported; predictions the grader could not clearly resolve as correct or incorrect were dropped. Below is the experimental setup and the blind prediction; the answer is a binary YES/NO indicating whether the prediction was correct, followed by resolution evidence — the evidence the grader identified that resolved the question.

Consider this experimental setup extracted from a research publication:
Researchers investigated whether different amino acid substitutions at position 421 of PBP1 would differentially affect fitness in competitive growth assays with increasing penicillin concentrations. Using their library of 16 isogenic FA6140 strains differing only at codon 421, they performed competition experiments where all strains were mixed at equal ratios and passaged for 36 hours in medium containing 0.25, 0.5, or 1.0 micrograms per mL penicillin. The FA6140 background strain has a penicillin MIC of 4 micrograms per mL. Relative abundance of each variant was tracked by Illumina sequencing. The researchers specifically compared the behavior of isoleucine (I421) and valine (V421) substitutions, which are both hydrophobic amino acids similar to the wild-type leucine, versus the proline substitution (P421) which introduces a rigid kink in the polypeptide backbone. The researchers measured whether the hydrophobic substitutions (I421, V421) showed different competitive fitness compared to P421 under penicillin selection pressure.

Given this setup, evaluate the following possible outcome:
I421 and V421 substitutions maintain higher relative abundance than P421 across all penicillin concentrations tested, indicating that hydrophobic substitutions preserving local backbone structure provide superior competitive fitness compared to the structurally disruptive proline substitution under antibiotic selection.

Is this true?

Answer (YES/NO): NO